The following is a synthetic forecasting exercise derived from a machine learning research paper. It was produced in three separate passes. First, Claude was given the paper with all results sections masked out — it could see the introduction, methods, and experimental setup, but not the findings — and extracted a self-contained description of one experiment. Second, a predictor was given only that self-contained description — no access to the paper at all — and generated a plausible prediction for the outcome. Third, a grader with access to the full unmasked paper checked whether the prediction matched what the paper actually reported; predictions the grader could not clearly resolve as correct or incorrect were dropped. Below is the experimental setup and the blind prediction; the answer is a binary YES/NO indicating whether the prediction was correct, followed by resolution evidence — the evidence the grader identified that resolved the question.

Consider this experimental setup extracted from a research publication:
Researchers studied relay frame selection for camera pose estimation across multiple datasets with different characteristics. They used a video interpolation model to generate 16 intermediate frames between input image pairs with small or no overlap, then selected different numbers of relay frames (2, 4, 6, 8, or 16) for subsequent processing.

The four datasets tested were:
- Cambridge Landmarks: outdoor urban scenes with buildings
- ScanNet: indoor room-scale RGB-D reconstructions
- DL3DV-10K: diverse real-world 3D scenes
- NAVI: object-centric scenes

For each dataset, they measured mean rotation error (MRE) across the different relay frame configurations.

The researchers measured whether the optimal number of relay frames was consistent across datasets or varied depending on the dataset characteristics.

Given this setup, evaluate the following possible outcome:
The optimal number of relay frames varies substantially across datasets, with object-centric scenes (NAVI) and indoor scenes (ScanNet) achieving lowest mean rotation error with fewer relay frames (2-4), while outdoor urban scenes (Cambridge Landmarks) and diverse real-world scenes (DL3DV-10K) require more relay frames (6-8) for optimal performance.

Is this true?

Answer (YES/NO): NO